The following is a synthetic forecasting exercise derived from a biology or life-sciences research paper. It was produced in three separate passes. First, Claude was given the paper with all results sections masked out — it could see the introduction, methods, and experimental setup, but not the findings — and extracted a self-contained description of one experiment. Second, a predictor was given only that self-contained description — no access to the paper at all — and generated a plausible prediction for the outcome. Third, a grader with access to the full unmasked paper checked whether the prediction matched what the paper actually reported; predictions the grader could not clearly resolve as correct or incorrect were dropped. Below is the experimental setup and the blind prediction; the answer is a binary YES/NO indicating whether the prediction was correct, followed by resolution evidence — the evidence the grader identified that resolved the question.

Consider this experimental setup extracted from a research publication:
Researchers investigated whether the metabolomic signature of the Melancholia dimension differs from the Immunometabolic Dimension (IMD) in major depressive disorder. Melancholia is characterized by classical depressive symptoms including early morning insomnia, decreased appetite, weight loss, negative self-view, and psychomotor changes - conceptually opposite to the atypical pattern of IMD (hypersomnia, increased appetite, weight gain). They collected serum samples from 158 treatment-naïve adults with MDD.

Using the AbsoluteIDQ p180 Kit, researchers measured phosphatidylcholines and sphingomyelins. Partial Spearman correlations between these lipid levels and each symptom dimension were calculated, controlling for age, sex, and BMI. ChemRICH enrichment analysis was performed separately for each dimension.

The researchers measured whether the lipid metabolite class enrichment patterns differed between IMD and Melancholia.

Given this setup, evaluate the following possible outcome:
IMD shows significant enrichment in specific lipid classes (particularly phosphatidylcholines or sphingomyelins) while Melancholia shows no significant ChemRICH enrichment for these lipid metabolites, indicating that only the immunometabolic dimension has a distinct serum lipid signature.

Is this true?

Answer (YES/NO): NO